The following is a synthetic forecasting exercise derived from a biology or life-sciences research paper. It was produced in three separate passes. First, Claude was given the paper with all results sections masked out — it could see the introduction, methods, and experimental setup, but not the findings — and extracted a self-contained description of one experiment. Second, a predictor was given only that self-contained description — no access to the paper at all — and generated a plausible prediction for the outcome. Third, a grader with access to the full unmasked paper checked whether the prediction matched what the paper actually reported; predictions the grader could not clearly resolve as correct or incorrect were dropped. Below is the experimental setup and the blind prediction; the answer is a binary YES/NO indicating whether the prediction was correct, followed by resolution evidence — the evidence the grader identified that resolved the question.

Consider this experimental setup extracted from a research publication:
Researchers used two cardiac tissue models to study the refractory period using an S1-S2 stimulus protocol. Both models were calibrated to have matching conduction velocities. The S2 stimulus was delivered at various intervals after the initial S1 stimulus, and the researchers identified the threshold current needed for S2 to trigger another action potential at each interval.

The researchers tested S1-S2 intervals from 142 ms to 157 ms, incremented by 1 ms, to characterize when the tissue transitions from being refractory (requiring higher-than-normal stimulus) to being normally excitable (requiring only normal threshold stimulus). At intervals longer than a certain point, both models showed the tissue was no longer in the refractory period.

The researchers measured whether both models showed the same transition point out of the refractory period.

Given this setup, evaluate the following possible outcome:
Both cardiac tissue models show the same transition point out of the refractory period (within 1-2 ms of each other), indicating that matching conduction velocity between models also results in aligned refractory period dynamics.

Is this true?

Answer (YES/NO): NO